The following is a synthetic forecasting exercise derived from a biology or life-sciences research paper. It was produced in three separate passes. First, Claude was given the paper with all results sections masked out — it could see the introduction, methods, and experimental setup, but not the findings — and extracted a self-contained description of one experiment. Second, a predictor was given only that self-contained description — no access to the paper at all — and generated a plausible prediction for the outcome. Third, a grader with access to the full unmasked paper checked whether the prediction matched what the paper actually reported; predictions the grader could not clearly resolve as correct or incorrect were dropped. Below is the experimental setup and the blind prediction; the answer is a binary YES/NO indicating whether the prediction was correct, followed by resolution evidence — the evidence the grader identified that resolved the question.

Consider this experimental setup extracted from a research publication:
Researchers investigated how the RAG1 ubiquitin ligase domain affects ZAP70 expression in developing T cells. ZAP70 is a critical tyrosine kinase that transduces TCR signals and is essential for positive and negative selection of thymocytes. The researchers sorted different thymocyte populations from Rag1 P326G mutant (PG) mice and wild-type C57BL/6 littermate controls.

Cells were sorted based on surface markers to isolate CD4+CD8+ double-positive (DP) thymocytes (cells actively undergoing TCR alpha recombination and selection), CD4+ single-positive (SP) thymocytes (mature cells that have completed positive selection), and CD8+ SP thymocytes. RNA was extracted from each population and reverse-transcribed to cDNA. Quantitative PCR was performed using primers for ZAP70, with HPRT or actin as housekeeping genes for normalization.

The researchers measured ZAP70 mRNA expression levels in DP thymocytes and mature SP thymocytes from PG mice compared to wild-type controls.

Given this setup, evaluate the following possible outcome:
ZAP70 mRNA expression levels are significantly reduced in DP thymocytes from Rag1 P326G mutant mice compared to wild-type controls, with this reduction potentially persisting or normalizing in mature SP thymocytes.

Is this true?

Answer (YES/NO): NO